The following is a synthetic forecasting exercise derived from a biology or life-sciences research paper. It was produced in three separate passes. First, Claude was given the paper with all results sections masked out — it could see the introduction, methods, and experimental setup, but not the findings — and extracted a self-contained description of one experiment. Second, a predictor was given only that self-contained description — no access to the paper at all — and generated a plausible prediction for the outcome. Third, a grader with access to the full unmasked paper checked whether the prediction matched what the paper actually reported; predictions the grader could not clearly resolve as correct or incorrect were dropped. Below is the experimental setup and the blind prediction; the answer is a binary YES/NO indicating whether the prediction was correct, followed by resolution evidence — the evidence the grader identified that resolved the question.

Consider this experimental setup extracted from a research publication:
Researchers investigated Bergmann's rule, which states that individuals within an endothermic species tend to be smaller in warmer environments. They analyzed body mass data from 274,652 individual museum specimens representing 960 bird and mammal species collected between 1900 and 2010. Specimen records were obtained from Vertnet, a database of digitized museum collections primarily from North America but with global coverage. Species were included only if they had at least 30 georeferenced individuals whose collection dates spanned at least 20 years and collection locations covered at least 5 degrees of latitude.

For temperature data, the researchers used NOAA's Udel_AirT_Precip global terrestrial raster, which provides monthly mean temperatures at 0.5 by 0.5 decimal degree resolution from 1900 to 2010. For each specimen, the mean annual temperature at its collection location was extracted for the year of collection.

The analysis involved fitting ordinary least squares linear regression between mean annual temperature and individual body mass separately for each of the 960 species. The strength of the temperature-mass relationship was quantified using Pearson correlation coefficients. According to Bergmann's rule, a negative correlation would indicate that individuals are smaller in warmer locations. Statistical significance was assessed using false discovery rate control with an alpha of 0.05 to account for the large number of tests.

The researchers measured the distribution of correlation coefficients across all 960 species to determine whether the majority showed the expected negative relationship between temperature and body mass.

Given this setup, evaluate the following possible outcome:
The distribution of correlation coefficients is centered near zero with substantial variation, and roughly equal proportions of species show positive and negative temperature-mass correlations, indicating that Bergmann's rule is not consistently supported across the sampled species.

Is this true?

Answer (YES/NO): NO